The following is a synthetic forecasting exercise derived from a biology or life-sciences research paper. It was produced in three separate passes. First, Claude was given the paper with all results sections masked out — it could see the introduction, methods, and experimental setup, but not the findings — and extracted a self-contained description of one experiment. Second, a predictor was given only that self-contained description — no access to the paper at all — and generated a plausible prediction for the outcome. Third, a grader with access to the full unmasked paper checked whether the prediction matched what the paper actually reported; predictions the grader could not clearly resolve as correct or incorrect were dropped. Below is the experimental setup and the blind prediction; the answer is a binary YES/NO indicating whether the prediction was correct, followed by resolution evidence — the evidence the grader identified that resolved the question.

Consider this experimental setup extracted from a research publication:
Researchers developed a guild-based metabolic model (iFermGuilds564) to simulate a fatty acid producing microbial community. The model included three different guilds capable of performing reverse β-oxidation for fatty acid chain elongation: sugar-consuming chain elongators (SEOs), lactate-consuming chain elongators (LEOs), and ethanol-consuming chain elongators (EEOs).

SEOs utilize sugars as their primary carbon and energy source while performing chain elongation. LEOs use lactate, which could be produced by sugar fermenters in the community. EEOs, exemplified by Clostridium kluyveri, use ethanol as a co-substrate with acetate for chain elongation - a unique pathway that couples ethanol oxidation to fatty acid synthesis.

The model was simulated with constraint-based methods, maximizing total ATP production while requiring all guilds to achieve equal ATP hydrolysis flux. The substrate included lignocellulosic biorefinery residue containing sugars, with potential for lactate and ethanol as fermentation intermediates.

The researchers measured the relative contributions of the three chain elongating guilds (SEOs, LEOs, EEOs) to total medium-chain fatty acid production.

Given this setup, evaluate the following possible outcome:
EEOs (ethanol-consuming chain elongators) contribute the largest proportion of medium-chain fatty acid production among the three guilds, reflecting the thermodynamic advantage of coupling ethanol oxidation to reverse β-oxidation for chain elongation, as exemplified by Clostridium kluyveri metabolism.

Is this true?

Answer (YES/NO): NO